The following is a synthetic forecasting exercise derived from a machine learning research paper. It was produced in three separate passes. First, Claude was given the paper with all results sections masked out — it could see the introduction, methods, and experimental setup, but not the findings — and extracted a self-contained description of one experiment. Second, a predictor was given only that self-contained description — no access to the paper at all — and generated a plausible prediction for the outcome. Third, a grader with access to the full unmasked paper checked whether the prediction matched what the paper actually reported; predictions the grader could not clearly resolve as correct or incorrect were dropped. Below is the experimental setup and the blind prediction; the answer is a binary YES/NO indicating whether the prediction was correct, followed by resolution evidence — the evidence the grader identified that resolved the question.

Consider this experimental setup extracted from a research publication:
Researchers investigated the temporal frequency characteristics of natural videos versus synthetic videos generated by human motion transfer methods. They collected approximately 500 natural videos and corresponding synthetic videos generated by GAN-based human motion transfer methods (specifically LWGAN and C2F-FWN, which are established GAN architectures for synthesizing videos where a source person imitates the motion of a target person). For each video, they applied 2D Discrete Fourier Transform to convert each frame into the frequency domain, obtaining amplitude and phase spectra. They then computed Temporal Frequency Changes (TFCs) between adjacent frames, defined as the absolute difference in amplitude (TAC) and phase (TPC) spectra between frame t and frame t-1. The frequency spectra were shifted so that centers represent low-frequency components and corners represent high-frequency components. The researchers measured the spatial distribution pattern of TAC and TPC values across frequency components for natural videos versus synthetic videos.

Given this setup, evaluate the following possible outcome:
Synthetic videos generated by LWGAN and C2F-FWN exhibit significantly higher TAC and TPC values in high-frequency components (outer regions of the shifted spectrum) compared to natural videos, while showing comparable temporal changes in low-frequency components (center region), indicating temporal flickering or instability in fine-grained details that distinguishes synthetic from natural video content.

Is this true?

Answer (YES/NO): NO